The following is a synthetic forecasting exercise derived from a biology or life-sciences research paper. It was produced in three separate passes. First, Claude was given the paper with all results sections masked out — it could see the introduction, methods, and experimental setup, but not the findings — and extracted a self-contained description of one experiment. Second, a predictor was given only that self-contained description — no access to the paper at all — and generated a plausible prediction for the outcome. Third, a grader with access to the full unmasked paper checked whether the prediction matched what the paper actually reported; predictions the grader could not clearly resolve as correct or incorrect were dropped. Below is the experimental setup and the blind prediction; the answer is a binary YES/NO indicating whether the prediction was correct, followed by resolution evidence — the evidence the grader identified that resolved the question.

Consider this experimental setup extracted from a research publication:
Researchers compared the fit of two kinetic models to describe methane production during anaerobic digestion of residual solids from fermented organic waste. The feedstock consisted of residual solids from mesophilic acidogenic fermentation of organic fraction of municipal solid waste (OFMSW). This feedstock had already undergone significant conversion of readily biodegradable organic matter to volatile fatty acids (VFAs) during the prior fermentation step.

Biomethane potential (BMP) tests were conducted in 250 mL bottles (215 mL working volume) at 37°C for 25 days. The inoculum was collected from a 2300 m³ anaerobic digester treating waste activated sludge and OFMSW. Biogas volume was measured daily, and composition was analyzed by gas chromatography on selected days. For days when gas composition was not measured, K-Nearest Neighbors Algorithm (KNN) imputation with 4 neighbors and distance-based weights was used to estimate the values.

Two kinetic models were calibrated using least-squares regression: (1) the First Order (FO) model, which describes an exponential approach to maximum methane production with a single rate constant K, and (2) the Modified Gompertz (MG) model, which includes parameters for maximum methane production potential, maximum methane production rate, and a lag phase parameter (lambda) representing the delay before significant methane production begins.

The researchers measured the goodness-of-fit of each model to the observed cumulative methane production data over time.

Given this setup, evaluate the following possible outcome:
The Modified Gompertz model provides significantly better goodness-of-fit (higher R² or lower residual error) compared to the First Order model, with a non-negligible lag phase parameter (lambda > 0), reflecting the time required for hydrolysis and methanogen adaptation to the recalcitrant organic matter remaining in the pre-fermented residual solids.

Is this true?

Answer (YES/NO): NO